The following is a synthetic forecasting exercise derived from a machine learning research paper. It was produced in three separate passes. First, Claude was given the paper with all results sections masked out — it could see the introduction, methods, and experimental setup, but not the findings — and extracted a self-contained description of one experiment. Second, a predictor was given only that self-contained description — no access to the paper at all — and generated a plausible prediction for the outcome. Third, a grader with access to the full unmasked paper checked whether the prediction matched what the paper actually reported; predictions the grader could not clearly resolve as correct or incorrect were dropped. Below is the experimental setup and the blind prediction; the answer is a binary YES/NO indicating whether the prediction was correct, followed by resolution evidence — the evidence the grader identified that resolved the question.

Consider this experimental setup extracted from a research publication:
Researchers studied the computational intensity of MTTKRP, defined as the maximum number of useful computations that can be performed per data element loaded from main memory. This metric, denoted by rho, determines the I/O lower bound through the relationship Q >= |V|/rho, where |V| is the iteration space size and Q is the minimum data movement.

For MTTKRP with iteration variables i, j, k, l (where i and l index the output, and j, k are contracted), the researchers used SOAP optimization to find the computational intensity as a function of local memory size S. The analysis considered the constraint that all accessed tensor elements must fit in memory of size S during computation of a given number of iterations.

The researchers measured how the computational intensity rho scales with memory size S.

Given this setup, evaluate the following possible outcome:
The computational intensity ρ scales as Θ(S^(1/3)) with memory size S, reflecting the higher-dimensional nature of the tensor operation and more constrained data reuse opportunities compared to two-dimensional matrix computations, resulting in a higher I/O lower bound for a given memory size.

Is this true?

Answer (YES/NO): NO